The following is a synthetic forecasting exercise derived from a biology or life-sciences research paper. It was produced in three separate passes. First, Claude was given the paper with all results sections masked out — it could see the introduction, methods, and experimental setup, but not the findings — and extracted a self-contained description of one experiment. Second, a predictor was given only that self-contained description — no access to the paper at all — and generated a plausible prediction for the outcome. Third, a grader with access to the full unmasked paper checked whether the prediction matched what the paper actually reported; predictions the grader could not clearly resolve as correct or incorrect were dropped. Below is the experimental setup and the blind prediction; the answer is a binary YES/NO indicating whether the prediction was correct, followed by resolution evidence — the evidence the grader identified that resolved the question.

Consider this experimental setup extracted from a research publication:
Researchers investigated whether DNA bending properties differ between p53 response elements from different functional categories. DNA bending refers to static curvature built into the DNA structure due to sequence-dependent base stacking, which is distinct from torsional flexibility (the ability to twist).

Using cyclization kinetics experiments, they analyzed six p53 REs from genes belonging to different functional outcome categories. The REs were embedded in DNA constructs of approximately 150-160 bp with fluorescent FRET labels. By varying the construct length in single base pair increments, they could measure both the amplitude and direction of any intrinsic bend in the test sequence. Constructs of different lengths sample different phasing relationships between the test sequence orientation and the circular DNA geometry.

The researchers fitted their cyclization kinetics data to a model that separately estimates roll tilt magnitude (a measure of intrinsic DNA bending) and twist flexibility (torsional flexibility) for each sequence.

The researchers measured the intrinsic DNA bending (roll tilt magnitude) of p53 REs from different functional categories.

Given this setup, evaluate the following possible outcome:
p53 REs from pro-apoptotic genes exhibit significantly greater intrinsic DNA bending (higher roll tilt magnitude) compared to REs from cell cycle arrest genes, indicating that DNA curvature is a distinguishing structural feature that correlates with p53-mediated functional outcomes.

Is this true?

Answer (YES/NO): NO